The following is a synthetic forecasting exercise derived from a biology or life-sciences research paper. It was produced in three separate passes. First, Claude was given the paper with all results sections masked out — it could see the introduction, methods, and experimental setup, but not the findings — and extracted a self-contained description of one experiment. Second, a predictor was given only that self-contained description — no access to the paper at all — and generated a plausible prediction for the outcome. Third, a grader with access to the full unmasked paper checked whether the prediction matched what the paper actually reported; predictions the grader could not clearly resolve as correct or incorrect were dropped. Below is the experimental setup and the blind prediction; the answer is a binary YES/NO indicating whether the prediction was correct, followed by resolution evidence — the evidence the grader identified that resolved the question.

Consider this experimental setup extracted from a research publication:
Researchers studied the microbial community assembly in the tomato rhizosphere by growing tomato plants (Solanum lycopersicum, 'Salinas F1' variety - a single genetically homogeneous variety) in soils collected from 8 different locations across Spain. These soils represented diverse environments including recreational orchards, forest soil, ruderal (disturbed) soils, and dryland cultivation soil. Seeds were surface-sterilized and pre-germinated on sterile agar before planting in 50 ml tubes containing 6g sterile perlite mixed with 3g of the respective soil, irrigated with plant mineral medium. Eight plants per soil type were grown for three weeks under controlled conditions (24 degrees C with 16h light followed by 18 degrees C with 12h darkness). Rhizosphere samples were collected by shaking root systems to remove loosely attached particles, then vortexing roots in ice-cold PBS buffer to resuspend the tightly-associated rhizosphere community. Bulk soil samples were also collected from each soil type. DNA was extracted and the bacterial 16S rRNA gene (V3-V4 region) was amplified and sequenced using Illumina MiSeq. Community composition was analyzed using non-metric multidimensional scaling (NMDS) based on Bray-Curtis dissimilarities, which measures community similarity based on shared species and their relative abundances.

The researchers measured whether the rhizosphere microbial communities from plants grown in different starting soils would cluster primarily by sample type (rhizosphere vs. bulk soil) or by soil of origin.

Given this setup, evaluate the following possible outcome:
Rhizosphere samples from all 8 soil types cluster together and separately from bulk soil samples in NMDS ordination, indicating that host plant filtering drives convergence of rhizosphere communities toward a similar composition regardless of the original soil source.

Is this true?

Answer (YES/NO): NO